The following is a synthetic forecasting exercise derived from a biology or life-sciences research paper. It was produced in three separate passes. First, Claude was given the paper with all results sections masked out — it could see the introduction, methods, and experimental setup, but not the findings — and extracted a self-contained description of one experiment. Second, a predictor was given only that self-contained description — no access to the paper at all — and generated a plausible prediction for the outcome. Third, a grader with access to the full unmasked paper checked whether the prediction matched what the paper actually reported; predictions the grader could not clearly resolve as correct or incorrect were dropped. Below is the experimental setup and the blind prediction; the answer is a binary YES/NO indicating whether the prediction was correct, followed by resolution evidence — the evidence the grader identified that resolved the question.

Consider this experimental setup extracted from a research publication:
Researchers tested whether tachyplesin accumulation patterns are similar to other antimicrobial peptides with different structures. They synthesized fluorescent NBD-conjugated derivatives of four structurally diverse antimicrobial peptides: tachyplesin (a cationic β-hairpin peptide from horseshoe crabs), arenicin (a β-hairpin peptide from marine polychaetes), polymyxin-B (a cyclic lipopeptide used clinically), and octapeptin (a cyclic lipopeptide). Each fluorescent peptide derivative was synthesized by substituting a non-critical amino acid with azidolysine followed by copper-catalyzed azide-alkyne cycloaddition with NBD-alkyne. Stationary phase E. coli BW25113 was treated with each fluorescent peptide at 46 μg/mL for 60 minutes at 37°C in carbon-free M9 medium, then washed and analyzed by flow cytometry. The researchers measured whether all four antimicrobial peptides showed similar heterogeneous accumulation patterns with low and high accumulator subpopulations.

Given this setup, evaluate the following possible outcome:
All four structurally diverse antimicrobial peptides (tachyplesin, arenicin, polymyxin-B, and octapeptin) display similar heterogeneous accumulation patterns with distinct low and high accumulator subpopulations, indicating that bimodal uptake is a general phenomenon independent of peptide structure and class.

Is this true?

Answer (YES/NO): NO